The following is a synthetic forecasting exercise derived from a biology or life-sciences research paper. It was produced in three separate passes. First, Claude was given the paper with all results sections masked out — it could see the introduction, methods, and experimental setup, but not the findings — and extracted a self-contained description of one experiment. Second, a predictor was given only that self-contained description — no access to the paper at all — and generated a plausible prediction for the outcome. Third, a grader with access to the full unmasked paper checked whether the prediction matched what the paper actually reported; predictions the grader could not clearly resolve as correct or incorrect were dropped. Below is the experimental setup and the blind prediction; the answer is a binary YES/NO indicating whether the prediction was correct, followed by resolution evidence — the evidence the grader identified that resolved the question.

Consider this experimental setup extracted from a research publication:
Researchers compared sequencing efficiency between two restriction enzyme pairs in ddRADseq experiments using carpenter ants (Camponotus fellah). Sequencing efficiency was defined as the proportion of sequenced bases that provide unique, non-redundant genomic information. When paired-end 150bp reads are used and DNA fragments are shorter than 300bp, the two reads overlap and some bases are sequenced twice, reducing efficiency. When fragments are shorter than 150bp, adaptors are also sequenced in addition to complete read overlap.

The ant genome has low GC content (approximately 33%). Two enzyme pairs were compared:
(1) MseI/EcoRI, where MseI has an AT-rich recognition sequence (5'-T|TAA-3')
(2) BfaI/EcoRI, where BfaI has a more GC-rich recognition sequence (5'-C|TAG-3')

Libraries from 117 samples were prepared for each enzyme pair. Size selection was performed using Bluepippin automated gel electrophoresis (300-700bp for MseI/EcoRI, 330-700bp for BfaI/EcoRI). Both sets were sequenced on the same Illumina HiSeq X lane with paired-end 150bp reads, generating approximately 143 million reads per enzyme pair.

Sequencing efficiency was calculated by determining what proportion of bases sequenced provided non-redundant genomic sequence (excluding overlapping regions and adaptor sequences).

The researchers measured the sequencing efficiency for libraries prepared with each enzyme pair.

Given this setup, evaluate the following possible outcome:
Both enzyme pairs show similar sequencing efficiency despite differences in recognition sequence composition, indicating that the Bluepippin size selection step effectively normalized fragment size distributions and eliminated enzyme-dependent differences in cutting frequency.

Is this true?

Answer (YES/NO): NO